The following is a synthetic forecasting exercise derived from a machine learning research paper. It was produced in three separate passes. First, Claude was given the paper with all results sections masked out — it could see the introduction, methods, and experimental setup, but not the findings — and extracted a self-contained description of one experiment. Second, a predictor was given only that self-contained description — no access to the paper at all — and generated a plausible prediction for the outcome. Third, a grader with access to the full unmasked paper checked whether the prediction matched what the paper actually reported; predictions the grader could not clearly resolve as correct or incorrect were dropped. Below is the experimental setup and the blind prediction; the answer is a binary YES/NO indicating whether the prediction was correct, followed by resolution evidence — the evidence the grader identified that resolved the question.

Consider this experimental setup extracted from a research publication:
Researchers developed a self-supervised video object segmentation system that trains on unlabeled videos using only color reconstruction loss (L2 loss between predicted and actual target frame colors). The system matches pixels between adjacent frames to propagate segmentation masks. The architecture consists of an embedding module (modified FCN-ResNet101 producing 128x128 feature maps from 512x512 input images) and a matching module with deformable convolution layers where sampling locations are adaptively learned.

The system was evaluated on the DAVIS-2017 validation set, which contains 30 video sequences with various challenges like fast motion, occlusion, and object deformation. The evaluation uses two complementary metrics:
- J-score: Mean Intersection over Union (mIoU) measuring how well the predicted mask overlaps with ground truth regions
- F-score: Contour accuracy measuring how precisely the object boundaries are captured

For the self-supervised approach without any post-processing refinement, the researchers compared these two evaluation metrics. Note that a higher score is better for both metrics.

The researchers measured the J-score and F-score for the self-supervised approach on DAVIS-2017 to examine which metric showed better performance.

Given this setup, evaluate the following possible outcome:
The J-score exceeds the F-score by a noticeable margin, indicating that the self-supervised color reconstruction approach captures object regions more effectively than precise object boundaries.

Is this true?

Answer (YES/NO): NO